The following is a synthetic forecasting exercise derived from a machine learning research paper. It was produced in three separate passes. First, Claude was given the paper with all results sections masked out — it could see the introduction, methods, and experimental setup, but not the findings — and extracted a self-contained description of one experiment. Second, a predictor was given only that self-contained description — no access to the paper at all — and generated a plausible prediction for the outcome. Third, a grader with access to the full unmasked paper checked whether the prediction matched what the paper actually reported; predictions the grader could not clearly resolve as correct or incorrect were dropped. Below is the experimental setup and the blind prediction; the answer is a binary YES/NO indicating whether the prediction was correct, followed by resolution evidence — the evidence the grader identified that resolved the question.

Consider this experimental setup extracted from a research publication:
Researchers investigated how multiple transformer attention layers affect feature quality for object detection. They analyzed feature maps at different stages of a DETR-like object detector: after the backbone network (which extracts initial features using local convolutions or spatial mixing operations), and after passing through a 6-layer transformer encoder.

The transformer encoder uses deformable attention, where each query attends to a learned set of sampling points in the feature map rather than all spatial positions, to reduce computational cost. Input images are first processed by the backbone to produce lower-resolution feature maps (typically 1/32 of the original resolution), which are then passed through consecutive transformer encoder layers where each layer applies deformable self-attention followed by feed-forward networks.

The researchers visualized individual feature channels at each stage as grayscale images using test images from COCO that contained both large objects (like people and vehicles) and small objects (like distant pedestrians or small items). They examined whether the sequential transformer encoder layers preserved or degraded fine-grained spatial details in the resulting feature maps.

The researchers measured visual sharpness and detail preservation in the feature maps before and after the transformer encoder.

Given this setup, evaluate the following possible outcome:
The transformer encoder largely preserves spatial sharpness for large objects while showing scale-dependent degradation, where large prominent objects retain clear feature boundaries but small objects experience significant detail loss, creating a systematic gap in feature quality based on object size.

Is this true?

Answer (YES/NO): NO